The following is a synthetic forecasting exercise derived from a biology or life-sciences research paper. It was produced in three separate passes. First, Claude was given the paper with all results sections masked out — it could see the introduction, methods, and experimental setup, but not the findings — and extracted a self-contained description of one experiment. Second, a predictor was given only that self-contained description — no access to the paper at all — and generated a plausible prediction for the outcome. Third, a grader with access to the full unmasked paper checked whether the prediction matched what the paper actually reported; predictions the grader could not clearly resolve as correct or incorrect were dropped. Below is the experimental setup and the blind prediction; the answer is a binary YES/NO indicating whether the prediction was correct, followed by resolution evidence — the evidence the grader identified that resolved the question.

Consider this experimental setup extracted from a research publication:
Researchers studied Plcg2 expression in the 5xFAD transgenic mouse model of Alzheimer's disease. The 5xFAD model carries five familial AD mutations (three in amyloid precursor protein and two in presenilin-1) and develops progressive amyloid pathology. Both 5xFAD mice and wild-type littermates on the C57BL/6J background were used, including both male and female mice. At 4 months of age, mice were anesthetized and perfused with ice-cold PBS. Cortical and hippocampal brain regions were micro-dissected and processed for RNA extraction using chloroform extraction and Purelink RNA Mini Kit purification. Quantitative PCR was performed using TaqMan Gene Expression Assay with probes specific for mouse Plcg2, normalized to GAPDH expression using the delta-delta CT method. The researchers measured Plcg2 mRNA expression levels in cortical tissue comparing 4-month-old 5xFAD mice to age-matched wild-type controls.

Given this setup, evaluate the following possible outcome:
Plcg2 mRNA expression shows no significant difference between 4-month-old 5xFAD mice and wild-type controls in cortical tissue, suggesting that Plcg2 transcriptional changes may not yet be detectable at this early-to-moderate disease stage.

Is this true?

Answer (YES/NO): NO